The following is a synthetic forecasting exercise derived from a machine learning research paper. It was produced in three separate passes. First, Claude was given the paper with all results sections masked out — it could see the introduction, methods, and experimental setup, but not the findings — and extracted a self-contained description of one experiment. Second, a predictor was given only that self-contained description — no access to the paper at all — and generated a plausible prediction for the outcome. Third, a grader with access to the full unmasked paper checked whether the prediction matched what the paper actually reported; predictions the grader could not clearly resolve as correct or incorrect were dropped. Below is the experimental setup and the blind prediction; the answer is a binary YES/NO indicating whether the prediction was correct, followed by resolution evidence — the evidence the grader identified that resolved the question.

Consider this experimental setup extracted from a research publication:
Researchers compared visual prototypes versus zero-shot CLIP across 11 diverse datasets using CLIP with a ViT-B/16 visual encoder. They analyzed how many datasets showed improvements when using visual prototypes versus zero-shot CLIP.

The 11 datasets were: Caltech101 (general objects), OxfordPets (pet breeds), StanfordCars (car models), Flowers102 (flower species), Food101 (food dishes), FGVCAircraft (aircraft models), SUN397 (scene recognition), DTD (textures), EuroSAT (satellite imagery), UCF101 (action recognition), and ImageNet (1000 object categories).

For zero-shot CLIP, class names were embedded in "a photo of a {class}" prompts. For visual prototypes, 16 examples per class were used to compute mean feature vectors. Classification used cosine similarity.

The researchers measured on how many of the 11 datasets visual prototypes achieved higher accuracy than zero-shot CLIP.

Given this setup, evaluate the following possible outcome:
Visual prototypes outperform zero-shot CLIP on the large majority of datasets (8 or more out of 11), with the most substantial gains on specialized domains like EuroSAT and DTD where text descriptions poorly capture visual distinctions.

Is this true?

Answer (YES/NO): YES